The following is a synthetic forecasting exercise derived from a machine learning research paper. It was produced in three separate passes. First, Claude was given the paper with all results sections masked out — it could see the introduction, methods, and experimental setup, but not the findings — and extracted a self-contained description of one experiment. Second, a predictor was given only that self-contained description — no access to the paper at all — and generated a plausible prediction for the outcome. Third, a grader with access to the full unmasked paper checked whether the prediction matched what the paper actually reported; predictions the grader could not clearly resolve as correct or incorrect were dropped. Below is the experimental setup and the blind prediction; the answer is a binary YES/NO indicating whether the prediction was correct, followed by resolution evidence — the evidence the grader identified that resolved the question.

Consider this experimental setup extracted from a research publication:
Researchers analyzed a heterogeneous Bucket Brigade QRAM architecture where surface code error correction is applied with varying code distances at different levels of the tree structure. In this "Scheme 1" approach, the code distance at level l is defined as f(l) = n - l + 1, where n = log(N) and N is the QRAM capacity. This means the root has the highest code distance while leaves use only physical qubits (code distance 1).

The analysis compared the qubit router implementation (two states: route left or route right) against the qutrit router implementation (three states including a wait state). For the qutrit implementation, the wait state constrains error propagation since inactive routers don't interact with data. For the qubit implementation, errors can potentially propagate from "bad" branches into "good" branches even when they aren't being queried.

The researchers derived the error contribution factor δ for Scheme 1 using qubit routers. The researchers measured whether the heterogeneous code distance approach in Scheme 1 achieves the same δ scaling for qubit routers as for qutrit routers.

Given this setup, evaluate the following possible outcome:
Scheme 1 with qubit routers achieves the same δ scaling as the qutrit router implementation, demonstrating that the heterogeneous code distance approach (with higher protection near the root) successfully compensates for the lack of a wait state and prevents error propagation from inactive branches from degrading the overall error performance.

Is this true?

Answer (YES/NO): YES